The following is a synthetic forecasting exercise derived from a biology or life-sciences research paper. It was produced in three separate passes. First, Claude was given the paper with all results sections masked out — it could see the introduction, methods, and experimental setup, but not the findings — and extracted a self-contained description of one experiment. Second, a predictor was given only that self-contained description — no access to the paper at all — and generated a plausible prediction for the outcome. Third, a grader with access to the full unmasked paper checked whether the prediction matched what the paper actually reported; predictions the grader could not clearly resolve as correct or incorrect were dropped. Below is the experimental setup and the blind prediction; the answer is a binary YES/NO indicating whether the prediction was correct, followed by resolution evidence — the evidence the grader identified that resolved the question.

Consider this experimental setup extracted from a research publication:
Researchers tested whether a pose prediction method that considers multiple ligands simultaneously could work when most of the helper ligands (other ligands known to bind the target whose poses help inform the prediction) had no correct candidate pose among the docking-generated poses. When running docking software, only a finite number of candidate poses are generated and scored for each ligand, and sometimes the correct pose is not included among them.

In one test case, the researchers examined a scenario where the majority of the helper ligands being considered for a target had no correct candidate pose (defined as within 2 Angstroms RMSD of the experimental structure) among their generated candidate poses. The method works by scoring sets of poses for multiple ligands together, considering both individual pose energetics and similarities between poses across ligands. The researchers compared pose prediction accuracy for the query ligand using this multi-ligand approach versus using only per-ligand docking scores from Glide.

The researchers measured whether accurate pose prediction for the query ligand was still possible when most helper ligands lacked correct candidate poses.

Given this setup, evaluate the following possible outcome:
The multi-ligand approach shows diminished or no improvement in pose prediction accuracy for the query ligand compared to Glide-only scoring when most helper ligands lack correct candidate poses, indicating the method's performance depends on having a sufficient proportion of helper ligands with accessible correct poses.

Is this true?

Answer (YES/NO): NO